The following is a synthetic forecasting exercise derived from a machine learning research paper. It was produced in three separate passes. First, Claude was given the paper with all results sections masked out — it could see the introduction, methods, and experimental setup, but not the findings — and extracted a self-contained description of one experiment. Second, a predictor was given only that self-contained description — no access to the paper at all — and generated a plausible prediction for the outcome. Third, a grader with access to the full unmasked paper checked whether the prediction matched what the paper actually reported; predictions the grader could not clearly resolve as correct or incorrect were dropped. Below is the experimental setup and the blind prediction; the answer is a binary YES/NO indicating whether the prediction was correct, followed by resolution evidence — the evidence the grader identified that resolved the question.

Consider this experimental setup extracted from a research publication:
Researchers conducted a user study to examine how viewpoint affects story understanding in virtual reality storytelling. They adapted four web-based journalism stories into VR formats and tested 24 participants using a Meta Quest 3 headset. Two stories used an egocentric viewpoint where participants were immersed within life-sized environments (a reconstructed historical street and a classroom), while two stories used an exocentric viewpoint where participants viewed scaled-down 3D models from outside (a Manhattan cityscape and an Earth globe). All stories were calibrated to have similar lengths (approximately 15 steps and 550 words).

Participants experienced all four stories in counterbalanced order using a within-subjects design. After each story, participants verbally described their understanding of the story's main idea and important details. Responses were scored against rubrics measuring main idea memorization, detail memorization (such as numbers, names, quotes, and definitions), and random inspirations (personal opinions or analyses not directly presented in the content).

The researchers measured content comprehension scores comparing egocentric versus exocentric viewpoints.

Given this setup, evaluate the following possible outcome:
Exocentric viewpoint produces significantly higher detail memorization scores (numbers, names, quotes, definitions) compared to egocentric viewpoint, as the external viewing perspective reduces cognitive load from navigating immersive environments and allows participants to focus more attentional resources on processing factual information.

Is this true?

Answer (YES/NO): NO